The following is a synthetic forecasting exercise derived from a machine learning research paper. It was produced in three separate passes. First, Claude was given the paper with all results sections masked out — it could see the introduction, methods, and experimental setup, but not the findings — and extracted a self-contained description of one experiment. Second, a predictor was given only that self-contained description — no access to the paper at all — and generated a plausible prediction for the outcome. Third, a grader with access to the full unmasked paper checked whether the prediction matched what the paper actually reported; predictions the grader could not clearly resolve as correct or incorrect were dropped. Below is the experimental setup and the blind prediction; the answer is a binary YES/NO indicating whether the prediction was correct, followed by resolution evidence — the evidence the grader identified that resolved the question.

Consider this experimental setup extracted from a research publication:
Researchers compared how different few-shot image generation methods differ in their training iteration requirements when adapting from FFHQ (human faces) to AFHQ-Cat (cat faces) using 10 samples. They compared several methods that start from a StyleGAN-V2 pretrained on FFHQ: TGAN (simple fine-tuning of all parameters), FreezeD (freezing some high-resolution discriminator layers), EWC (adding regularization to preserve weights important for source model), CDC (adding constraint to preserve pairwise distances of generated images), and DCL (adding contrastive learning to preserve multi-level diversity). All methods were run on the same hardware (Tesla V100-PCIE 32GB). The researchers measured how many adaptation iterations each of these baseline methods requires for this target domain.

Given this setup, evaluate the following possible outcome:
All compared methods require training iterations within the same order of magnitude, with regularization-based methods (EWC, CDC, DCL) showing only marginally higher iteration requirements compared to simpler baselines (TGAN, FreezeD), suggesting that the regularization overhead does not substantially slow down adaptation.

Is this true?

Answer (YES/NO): NO